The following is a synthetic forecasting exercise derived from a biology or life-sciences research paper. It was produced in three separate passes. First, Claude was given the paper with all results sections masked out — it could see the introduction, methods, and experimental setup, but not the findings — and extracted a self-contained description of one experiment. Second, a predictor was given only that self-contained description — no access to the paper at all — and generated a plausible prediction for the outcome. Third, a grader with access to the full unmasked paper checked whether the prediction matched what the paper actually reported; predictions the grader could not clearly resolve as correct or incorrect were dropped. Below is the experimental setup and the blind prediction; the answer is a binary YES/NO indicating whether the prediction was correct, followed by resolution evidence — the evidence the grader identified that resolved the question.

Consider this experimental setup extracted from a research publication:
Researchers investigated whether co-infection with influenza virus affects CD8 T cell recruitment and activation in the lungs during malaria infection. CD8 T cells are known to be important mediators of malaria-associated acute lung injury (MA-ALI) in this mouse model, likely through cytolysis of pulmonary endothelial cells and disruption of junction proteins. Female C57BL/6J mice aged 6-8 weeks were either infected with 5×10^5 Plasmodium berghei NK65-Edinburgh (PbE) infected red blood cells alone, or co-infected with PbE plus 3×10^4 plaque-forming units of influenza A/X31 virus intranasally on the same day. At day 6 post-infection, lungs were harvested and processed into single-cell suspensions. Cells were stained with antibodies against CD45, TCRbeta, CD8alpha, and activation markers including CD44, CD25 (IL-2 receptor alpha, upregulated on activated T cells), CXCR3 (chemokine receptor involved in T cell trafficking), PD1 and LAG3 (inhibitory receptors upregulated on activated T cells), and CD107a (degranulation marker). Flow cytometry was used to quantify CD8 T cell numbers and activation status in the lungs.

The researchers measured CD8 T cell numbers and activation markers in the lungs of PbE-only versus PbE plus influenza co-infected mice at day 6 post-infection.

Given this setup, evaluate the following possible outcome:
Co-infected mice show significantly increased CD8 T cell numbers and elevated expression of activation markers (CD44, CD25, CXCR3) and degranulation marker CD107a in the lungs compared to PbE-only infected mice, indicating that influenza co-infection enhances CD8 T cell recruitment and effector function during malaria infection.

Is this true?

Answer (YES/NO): NO